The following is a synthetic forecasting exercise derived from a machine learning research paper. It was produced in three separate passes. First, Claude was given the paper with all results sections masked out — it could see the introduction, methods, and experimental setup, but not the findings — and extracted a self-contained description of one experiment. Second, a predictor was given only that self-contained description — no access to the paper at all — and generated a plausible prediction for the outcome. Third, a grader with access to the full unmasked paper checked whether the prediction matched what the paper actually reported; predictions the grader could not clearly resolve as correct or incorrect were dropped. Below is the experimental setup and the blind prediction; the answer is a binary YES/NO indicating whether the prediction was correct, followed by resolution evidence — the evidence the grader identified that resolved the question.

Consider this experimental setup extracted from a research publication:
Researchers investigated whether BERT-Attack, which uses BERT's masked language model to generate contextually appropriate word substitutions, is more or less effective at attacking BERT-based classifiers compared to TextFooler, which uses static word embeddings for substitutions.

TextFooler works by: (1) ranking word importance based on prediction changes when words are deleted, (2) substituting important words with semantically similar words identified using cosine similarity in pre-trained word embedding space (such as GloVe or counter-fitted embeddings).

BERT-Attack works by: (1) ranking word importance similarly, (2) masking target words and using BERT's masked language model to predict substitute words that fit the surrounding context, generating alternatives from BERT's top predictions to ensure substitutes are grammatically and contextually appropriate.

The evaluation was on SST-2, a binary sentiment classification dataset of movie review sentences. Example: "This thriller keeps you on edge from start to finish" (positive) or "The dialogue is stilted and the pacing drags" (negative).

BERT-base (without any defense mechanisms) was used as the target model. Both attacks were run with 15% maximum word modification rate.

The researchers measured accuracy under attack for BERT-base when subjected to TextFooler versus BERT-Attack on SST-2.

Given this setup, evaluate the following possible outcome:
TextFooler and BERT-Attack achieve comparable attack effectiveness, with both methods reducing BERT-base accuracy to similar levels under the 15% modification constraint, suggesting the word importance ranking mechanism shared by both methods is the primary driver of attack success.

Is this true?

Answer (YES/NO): NO